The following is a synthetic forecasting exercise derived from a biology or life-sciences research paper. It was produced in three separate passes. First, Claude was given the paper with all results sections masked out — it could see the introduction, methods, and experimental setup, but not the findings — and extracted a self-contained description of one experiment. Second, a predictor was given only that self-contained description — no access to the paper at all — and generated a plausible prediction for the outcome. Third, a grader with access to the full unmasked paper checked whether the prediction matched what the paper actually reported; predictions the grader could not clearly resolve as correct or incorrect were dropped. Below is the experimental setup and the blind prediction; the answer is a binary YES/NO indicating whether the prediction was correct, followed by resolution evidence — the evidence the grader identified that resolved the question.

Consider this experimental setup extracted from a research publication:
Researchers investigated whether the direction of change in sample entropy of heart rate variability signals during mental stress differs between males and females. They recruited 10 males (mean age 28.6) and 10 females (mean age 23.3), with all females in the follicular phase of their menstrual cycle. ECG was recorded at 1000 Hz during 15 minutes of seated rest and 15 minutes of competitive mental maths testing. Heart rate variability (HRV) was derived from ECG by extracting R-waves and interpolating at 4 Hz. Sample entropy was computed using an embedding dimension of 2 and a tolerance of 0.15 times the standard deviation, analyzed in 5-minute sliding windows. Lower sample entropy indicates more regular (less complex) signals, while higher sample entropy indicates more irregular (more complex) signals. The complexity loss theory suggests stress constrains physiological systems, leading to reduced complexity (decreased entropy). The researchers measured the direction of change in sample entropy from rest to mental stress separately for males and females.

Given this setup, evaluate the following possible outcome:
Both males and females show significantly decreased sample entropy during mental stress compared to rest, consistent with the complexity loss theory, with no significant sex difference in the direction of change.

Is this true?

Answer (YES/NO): NO